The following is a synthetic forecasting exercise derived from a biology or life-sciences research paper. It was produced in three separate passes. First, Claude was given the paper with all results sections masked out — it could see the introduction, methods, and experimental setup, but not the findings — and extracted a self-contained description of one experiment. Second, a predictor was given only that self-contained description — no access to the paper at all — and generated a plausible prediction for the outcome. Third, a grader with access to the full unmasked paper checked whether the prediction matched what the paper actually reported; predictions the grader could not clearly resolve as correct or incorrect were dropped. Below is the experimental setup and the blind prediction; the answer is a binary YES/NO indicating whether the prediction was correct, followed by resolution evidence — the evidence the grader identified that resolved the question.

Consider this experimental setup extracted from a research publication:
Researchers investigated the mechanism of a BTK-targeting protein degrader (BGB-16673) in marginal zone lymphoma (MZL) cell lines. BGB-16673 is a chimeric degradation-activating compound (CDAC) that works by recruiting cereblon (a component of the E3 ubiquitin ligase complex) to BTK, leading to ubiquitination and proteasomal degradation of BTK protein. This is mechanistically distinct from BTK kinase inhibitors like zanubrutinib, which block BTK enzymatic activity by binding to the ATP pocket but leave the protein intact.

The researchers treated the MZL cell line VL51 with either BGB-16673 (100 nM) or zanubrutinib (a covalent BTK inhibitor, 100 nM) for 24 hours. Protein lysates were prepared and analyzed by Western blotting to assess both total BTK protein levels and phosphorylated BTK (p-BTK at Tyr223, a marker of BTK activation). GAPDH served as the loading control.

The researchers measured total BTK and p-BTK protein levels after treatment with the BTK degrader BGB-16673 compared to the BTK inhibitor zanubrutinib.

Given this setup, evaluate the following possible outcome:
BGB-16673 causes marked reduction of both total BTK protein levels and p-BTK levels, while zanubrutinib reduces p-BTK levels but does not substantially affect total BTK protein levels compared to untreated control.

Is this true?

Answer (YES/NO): YES